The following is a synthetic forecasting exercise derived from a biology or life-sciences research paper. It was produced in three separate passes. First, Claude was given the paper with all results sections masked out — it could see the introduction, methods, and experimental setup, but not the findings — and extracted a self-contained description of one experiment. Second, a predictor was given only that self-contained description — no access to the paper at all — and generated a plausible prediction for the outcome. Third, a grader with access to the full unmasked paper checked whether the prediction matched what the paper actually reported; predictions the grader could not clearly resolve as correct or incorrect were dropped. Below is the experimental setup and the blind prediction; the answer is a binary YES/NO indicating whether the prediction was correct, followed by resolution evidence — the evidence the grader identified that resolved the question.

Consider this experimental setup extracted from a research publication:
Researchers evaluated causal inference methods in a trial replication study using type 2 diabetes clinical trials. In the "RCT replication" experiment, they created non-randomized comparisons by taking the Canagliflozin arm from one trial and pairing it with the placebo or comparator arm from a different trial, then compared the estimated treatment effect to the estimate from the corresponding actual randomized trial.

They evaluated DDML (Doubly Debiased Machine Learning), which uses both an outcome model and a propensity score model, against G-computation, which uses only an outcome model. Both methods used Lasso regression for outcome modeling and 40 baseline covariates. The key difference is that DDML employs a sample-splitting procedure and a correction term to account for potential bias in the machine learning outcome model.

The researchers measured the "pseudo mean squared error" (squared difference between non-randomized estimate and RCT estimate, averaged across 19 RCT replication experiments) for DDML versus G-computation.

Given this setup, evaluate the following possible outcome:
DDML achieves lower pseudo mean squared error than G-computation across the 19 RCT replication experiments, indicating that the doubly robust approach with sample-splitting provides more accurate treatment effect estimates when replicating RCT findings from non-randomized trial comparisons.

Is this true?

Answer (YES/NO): NO